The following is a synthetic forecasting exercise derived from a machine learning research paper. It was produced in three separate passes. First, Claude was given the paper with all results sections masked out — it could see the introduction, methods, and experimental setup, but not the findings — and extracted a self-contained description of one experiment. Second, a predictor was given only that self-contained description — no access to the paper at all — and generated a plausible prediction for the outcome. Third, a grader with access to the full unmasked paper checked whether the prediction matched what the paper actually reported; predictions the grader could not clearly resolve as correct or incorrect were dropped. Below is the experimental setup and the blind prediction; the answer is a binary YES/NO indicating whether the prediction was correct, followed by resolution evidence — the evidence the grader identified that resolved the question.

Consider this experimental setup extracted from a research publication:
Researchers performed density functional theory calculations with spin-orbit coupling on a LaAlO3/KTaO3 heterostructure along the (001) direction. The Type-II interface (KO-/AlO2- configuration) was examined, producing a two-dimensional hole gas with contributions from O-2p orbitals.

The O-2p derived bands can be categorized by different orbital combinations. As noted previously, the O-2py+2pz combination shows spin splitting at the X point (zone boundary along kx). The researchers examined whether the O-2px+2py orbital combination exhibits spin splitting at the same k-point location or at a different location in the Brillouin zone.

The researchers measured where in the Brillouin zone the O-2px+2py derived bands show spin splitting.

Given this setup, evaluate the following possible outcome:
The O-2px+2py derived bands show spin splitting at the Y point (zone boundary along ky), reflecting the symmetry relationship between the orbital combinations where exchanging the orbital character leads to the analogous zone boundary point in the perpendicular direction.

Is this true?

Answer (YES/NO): NO